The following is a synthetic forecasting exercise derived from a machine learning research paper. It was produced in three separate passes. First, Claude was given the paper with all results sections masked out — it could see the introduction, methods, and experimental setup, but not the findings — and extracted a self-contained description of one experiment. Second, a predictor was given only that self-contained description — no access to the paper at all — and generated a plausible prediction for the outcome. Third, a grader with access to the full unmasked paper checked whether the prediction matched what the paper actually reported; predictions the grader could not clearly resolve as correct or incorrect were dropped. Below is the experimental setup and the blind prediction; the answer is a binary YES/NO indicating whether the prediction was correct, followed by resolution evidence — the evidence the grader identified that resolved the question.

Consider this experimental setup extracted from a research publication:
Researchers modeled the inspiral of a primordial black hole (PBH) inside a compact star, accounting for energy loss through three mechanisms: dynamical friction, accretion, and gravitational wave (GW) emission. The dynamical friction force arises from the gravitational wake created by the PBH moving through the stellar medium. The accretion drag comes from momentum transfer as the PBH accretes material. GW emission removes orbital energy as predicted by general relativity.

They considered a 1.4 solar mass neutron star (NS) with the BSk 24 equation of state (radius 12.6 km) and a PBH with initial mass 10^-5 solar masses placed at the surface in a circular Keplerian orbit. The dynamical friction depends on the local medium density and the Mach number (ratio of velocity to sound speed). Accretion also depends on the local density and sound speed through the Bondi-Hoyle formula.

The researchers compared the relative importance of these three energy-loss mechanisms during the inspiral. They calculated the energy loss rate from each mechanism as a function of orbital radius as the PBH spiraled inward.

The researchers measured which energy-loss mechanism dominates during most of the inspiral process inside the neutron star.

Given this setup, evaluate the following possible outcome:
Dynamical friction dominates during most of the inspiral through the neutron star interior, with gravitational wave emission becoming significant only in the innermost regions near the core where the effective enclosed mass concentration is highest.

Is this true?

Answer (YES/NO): NO